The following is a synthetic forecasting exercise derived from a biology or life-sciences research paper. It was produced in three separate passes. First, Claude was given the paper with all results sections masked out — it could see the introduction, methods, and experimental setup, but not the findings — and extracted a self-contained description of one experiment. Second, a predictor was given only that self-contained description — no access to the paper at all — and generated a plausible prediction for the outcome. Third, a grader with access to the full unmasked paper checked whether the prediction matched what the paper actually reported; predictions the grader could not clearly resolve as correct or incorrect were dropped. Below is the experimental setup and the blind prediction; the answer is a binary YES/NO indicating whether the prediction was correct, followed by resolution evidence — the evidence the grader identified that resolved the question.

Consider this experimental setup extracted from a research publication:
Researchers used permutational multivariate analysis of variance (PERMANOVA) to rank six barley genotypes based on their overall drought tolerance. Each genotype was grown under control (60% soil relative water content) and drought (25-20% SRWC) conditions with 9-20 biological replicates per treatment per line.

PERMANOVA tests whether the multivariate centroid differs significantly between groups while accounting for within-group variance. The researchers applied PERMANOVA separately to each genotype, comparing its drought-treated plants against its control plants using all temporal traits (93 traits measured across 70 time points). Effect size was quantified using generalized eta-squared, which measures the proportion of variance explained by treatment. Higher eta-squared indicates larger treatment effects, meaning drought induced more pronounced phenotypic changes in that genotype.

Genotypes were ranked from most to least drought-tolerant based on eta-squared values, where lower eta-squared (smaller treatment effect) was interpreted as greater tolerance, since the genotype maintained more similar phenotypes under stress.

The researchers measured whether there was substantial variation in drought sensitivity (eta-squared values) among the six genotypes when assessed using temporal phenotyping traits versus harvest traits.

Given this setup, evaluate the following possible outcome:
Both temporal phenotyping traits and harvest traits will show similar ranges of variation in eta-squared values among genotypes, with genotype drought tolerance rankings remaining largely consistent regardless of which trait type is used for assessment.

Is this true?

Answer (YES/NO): YES